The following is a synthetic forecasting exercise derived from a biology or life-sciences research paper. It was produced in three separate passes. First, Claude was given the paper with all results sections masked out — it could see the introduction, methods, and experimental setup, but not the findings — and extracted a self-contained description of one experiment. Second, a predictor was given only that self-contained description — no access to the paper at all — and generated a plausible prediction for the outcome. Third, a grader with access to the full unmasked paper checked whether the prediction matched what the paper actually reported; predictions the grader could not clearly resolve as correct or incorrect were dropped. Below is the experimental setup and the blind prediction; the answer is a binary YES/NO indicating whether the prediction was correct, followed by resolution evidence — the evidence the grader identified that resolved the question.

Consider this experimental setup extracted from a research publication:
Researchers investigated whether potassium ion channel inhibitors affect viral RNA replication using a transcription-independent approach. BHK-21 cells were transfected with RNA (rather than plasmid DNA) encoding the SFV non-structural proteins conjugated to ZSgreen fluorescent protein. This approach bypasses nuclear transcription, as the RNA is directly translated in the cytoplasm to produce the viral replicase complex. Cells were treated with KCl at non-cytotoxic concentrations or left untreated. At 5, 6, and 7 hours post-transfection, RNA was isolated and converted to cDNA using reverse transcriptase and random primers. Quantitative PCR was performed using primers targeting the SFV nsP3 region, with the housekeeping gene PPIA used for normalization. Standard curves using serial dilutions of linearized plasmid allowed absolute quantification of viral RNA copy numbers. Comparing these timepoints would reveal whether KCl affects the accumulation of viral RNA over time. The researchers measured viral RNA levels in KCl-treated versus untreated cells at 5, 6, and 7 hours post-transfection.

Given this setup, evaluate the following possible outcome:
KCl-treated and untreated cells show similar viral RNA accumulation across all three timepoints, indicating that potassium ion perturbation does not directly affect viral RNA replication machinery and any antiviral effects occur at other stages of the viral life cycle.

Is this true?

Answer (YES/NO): NO